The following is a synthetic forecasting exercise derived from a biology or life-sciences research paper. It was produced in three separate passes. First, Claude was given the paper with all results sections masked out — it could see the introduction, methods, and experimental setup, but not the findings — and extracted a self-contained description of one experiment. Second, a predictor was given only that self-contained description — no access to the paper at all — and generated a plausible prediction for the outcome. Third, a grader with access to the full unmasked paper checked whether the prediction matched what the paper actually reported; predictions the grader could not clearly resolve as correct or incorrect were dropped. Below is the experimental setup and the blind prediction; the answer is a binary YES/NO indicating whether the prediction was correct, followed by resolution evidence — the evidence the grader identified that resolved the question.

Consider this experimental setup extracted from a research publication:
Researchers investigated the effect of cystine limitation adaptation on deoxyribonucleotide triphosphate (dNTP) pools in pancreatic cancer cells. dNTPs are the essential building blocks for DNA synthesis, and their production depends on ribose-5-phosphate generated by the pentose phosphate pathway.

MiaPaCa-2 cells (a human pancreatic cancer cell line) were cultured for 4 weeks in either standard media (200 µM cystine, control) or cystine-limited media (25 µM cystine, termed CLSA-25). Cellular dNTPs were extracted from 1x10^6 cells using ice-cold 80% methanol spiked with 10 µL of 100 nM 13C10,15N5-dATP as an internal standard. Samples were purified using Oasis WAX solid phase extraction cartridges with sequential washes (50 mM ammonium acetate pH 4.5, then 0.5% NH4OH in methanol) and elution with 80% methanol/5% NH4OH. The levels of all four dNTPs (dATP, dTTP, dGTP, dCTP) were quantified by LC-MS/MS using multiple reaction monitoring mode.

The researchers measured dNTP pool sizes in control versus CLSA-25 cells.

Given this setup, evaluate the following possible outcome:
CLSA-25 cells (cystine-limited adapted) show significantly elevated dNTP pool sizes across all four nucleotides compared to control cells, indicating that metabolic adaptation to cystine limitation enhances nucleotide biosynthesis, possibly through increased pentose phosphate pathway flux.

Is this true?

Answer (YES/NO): YES